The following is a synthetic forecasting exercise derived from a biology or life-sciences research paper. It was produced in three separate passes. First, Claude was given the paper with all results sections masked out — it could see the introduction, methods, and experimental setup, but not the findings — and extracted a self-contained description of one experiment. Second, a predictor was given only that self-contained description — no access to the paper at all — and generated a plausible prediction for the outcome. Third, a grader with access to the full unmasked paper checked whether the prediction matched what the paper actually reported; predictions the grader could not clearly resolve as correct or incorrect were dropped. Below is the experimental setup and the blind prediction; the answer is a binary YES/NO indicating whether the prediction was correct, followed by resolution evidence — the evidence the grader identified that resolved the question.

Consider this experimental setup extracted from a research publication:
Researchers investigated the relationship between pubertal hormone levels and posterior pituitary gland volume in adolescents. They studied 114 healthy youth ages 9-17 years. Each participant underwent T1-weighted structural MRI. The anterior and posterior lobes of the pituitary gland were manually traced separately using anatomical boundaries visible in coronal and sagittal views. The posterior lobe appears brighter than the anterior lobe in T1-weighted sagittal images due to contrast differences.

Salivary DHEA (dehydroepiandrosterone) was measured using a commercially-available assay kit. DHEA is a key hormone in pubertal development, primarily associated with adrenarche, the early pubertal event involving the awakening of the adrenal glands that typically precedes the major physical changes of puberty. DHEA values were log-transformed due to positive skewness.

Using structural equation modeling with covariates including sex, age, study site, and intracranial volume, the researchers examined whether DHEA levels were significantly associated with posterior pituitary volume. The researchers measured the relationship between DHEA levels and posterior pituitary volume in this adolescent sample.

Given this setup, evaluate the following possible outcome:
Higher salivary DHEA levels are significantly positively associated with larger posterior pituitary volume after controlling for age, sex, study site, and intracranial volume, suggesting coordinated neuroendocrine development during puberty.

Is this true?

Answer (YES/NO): NO